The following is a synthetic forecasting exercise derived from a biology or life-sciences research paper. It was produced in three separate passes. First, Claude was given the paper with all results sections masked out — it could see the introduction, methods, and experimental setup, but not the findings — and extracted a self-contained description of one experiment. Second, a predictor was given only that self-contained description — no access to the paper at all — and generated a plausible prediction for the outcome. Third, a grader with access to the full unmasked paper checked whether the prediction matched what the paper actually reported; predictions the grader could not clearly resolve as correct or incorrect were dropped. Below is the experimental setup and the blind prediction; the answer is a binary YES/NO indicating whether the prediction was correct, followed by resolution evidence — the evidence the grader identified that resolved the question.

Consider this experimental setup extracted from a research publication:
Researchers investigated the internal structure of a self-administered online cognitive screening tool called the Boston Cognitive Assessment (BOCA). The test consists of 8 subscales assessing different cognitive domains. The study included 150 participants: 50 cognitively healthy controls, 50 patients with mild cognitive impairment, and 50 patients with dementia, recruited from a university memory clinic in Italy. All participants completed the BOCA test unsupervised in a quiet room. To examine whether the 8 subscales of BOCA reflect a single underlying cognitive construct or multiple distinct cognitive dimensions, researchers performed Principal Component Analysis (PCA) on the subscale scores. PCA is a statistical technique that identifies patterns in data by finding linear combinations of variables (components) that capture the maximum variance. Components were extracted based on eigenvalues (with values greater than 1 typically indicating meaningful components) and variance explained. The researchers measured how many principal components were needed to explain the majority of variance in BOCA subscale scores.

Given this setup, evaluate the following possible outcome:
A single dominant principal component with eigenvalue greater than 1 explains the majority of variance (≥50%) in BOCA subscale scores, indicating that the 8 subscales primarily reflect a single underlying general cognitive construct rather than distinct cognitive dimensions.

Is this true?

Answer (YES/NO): NO